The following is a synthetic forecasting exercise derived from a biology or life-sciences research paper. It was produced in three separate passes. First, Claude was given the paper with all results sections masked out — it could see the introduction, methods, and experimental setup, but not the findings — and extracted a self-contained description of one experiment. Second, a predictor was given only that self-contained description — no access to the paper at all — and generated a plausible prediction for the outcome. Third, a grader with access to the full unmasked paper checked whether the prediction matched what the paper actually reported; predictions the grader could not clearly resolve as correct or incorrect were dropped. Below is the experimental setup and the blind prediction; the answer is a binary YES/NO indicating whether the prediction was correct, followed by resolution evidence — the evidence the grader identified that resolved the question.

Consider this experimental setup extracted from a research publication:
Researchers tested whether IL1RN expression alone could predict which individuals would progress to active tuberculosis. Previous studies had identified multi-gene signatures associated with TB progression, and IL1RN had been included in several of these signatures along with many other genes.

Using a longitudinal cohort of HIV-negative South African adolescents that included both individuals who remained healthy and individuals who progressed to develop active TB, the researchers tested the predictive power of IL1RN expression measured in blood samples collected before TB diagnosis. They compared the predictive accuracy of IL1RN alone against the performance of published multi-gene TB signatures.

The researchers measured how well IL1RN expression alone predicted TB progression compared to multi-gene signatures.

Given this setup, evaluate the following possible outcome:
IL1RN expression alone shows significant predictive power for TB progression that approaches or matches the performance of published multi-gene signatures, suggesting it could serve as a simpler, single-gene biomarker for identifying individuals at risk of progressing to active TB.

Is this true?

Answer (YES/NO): YES